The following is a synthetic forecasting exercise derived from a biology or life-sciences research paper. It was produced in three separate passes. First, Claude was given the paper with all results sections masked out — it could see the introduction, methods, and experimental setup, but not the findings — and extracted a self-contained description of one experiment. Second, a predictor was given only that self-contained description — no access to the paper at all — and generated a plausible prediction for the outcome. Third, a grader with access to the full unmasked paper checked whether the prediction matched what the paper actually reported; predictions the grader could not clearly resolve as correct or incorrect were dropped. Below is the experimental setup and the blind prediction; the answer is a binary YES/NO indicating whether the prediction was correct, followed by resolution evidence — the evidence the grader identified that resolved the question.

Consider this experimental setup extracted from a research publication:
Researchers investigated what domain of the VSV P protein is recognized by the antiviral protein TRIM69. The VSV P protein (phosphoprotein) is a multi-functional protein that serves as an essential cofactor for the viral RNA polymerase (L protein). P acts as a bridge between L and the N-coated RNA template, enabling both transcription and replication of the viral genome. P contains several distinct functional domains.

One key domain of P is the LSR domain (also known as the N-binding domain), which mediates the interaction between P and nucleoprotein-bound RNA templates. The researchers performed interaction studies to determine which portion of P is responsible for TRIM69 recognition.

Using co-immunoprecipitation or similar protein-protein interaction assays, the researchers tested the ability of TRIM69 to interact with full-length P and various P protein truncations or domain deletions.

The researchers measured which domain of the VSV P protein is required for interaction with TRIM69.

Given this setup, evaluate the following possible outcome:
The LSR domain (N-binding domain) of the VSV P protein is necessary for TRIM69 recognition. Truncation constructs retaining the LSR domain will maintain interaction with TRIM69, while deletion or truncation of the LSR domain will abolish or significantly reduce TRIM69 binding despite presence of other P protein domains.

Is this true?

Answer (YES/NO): NO